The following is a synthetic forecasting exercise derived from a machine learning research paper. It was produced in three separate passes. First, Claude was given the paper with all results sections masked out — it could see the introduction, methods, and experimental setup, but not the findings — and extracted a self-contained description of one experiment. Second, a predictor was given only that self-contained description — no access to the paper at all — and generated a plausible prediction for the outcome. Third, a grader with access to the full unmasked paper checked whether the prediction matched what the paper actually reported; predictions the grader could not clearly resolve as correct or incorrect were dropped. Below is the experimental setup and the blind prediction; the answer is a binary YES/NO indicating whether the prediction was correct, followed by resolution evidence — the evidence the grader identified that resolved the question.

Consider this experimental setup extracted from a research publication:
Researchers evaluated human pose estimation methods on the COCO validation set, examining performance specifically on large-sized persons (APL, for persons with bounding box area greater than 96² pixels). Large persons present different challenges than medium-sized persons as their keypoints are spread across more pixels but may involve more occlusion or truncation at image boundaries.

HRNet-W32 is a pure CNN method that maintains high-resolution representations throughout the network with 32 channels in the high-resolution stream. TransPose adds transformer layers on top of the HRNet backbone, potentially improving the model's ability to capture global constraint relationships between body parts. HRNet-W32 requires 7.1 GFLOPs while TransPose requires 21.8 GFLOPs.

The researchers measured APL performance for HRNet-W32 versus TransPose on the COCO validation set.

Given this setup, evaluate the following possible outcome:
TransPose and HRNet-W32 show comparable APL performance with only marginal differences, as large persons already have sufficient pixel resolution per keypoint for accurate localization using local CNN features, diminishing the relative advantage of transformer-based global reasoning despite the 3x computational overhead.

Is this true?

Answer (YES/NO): NO